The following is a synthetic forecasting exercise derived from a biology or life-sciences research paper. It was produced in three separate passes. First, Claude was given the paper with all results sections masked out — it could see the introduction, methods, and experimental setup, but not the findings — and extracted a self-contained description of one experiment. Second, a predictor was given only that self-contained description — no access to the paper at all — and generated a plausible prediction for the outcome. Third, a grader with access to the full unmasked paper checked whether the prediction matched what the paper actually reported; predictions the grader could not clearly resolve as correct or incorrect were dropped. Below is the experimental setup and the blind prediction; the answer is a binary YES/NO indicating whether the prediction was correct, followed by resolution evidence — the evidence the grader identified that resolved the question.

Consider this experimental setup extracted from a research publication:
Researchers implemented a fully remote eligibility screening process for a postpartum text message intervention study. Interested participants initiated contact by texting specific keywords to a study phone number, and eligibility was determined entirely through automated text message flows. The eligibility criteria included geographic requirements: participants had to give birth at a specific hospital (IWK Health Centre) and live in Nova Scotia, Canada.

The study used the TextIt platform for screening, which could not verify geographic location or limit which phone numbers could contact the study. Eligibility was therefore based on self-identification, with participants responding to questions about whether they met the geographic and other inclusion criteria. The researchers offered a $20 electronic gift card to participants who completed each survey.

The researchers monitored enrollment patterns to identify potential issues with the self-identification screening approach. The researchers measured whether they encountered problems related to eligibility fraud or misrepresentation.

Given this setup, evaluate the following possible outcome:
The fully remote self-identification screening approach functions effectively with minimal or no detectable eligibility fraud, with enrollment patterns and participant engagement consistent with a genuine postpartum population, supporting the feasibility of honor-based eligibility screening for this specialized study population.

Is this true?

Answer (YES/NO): NO